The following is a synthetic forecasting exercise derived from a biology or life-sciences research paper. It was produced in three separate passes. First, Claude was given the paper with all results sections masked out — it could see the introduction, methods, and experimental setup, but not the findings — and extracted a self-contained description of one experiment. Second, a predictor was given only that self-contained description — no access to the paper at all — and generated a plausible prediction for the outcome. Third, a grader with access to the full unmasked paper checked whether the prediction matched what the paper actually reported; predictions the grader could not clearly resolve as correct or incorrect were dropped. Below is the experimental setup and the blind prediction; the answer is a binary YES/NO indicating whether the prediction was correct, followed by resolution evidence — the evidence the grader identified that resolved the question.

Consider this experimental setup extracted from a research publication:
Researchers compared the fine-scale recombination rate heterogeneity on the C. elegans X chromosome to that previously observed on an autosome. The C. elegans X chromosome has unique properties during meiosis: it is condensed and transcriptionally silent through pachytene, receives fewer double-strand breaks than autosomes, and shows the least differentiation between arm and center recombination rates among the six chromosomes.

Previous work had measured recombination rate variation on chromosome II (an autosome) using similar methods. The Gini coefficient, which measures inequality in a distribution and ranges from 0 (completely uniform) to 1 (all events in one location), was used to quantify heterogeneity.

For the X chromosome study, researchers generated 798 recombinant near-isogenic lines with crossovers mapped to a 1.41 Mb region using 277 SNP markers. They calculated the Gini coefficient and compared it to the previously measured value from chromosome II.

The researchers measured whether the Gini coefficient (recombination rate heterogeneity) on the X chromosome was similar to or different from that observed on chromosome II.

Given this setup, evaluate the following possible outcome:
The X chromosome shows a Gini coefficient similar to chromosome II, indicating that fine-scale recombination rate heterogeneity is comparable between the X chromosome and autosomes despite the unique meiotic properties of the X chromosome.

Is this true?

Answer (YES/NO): YES